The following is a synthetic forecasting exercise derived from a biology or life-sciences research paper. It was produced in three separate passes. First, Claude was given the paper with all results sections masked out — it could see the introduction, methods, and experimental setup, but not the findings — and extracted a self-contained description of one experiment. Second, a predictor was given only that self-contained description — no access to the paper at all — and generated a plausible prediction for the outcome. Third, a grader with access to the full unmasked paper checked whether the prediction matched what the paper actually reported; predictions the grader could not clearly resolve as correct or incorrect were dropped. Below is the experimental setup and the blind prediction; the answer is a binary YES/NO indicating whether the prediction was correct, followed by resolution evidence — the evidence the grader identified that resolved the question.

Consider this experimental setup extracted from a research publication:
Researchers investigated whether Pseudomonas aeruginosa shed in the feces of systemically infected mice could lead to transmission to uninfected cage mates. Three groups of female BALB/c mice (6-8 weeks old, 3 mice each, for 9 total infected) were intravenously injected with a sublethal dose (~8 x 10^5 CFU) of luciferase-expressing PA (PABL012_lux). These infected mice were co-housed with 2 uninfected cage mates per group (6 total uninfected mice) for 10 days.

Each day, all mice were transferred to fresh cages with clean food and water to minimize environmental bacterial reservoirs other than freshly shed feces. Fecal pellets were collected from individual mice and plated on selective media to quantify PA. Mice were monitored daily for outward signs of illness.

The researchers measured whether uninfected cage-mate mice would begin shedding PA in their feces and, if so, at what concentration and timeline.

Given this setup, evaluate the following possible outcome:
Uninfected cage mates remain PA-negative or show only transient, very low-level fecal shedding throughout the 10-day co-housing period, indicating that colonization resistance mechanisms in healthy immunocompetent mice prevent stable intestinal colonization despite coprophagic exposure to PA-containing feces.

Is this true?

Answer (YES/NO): NO